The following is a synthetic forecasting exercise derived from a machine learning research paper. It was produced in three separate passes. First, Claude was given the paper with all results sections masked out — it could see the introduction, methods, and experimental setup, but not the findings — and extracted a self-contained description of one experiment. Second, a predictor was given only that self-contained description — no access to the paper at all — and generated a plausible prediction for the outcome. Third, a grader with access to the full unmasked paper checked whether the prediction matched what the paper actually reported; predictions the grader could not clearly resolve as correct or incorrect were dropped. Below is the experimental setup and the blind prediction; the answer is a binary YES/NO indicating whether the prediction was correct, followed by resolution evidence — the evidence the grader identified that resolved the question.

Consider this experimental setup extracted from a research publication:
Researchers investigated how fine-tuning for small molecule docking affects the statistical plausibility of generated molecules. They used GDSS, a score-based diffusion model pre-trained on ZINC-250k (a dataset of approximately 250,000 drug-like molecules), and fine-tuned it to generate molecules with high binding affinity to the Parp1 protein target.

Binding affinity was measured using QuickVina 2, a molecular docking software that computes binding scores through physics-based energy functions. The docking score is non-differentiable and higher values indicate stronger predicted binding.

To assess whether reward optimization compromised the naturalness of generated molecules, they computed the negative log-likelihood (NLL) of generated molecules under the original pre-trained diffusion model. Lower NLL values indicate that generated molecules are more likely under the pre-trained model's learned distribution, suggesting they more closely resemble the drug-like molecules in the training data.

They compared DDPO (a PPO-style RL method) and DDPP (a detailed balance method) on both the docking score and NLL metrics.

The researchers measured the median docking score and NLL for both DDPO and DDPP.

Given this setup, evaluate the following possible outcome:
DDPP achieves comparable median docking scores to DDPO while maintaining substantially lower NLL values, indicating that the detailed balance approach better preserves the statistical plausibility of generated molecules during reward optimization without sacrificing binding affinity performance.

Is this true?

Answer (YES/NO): NO